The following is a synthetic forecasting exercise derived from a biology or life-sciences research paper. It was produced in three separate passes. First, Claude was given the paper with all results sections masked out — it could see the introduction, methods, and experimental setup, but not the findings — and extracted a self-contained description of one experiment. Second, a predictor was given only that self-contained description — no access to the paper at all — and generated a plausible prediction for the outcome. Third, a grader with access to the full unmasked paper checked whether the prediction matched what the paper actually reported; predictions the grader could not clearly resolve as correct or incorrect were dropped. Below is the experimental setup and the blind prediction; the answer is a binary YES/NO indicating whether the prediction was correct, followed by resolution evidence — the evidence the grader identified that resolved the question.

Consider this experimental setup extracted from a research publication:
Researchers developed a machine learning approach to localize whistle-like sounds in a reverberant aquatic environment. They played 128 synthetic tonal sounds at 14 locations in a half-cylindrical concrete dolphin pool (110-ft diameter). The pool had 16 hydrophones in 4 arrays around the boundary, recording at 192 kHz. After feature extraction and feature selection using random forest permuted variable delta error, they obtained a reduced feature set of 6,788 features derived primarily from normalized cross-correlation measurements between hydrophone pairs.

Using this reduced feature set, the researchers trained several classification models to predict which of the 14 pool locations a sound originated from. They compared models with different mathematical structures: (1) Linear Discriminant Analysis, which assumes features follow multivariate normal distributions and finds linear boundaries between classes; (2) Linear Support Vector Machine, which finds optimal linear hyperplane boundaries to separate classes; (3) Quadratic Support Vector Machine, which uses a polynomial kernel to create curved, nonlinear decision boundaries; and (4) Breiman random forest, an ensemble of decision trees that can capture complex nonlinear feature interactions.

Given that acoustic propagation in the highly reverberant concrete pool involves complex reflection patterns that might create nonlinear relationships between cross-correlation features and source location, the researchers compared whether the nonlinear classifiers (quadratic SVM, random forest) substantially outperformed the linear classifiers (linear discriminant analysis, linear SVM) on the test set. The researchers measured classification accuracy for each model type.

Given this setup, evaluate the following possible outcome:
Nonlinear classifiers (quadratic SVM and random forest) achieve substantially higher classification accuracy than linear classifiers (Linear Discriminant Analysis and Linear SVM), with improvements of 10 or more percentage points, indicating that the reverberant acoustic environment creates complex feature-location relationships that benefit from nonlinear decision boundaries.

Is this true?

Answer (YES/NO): NO